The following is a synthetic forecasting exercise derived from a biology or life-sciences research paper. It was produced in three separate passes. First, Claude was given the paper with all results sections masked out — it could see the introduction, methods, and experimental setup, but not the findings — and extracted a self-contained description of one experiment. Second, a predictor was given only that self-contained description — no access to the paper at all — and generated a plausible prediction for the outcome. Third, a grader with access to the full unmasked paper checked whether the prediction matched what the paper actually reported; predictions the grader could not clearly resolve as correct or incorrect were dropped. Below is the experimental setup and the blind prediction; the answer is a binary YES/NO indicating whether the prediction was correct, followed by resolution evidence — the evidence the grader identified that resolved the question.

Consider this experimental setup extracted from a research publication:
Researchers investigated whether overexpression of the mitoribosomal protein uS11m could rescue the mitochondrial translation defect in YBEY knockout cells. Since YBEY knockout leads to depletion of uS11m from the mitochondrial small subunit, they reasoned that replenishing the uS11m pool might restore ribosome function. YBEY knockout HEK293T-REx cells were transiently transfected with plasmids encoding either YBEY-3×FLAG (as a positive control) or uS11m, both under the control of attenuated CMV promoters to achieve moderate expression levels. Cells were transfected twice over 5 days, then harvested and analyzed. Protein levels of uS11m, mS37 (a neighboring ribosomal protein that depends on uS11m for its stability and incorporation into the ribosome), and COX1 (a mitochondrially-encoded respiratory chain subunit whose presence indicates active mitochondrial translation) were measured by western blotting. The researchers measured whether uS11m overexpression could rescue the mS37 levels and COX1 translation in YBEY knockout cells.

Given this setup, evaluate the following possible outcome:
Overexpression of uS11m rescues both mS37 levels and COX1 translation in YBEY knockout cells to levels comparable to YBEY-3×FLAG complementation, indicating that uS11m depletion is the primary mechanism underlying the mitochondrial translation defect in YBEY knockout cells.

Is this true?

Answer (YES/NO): NO